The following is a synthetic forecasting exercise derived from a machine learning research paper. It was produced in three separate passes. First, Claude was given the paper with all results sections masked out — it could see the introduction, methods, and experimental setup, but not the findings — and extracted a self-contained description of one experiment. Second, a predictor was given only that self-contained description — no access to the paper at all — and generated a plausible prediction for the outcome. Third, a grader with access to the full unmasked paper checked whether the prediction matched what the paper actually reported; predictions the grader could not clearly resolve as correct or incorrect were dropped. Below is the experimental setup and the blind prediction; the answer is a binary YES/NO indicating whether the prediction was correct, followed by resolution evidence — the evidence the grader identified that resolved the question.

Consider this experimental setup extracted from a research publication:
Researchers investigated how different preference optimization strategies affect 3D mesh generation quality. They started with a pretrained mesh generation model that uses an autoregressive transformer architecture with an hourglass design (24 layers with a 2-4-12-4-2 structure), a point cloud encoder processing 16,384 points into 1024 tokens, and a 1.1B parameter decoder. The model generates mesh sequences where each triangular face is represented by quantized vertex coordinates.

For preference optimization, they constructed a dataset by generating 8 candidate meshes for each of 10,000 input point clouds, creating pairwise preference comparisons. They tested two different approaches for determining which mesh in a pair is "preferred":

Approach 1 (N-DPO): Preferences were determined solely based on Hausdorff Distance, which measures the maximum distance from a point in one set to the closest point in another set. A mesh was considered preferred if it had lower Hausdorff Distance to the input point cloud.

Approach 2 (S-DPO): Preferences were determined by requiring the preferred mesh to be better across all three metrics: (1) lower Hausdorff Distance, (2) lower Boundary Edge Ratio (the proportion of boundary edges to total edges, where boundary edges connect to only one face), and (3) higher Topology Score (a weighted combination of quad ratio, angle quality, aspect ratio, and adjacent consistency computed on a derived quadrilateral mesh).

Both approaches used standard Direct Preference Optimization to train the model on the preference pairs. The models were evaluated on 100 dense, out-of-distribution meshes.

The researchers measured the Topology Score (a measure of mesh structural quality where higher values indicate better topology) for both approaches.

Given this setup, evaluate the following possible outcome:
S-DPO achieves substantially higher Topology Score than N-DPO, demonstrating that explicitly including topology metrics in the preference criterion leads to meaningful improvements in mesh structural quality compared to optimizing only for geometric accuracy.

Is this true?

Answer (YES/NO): YES